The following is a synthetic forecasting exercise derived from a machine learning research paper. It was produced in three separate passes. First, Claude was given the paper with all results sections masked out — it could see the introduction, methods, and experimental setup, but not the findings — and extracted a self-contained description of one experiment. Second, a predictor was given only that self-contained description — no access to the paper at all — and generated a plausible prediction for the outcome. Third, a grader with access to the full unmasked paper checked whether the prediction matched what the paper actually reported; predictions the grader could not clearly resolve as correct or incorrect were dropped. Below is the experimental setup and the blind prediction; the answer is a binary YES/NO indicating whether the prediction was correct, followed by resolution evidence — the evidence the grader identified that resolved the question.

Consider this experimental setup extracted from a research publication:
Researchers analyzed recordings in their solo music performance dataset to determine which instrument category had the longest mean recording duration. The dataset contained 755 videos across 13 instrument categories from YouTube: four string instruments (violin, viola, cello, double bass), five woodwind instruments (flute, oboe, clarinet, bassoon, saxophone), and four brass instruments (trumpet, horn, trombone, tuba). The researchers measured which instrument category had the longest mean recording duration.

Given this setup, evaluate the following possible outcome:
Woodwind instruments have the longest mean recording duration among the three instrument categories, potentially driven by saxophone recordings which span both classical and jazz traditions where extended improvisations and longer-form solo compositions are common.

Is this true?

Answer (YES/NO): NO